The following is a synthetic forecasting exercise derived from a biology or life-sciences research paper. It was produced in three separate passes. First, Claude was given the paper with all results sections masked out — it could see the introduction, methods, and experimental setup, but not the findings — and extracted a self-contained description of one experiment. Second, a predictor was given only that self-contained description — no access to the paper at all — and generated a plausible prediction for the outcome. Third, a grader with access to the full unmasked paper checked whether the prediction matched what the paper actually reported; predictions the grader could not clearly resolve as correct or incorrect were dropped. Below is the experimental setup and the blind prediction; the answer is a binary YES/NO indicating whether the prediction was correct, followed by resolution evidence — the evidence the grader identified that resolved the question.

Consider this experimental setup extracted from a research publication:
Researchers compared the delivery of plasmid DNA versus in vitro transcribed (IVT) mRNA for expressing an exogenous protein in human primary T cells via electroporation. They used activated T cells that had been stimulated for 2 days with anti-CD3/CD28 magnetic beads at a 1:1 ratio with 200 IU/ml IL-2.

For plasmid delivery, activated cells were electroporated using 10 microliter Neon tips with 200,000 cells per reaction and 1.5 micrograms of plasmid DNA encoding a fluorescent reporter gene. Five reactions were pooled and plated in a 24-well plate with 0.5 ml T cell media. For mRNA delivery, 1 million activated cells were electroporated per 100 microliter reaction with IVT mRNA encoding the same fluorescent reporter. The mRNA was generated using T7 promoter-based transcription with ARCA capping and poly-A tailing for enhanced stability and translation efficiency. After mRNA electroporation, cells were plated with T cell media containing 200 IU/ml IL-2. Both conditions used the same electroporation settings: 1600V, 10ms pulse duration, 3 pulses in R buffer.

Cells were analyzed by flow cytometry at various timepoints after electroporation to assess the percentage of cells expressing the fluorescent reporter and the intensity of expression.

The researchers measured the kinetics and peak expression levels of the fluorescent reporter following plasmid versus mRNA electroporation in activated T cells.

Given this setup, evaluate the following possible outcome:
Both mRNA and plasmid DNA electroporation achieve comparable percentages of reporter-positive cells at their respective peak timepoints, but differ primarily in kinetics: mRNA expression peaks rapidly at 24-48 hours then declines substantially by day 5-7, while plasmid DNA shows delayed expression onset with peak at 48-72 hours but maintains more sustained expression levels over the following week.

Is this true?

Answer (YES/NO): NO